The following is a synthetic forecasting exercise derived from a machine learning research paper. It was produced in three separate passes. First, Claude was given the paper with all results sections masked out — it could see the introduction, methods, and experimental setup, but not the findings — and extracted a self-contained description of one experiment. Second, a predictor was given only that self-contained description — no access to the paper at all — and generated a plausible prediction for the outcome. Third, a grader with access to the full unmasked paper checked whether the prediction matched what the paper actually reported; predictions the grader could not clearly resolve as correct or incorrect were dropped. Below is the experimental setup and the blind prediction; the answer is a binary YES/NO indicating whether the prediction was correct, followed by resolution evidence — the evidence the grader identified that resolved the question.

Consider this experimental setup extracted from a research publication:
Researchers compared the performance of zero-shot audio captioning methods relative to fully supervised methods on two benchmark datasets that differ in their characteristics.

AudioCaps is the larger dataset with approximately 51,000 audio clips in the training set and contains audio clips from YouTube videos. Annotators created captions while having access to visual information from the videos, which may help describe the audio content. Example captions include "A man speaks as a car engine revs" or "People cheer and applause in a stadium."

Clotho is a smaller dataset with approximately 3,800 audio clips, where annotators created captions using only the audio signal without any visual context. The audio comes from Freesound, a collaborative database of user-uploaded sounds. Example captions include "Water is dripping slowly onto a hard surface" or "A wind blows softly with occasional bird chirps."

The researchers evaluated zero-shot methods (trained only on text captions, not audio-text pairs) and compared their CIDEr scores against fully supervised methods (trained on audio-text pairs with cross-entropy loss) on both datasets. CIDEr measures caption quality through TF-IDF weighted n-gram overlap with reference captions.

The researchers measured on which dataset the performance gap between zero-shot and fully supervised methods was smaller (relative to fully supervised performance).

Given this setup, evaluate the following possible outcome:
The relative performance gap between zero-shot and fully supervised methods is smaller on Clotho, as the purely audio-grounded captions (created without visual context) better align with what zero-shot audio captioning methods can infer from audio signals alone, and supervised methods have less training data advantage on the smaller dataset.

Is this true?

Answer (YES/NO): YES